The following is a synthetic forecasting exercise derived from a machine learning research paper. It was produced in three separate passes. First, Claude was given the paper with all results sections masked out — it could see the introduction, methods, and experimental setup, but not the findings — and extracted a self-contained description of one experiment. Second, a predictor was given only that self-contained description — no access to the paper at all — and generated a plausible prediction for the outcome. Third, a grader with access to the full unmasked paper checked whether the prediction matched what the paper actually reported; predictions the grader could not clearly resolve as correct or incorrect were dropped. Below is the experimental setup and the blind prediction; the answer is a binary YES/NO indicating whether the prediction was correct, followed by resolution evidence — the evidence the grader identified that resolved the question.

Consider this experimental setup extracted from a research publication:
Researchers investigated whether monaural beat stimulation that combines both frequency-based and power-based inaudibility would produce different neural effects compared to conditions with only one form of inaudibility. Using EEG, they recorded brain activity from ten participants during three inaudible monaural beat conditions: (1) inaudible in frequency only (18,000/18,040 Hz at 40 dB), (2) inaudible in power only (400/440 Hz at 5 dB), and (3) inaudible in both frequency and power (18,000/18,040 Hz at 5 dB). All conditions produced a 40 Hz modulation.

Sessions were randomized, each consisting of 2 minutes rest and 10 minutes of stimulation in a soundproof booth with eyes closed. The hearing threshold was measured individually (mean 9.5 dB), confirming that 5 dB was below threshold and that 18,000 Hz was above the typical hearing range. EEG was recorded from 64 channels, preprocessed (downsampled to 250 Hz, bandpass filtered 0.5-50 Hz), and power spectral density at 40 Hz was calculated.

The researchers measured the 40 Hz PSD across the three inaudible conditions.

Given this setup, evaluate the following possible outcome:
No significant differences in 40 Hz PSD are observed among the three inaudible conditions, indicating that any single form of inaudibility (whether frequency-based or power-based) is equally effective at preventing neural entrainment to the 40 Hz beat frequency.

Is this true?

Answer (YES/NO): YES